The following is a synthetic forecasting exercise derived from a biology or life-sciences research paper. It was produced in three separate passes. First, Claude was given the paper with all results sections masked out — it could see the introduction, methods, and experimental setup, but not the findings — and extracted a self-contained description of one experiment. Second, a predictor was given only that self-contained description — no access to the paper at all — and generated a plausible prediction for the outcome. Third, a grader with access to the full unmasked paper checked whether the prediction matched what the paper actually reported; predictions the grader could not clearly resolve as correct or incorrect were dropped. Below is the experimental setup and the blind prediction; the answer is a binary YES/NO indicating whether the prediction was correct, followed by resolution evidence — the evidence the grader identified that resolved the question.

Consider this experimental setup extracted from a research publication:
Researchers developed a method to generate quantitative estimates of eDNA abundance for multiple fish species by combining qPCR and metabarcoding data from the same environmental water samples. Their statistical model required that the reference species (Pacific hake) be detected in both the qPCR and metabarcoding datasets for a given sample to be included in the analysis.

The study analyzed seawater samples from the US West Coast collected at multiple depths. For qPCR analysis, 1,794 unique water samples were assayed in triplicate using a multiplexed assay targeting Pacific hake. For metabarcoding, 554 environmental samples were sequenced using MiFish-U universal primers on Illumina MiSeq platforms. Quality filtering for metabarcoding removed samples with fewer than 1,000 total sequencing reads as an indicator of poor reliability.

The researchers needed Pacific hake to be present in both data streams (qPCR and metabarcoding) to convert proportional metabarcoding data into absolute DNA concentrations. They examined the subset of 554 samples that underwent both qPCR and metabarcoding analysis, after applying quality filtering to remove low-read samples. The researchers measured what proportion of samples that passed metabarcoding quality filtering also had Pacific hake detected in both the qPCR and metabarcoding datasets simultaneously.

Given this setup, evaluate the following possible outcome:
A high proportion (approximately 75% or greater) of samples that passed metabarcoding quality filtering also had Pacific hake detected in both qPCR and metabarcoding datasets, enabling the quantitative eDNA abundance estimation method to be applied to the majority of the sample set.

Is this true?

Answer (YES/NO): NO